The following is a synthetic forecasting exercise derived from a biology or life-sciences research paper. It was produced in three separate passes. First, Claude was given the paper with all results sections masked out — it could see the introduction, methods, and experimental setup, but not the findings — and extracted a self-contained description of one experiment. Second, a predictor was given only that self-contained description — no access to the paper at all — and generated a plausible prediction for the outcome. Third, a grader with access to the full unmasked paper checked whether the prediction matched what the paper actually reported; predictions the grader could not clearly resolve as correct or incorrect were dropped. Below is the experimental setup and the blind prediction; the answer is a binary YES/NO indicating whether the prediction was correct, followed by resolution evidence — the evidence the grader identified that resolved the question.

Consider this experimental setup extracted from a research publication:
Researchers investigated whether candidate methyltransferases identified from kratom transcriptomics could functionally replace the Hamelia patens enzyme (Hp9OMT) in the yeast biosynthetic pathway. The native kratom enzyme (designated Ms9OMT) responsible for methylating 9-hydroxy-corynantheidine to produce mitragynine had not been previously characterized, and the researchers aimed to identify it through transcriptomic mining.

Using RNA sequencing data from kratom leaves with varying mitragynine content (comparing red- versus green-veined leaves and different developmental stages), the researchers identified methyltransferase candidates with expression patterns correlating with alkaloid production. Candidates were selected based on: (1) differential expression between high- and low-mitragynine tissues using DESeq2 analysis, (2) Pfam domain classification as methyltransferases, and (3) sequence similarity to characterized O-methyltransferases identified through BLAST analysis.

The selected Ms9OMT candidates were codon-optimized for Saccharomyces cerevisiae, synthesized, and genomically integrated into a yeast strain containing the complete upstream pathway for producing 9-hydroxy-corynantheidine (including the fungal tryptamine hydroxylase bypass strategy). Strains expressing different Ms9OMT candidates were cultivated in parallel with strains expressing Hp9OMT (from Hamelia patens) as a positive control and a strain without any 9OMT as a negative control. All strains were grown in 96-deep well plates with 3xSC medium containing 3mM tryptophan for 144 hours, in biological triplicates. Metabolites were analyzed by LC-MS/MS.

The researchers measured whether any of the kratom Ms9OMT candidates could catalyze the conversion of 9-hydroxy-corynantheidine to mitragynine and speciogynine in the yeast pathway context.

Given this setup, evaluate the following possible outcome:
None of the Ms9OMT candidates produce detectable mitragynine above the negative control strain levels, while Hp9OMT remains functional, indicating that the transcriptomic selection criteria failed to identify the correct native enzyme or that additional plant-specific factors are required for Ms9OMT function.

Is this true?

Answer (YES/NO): YES